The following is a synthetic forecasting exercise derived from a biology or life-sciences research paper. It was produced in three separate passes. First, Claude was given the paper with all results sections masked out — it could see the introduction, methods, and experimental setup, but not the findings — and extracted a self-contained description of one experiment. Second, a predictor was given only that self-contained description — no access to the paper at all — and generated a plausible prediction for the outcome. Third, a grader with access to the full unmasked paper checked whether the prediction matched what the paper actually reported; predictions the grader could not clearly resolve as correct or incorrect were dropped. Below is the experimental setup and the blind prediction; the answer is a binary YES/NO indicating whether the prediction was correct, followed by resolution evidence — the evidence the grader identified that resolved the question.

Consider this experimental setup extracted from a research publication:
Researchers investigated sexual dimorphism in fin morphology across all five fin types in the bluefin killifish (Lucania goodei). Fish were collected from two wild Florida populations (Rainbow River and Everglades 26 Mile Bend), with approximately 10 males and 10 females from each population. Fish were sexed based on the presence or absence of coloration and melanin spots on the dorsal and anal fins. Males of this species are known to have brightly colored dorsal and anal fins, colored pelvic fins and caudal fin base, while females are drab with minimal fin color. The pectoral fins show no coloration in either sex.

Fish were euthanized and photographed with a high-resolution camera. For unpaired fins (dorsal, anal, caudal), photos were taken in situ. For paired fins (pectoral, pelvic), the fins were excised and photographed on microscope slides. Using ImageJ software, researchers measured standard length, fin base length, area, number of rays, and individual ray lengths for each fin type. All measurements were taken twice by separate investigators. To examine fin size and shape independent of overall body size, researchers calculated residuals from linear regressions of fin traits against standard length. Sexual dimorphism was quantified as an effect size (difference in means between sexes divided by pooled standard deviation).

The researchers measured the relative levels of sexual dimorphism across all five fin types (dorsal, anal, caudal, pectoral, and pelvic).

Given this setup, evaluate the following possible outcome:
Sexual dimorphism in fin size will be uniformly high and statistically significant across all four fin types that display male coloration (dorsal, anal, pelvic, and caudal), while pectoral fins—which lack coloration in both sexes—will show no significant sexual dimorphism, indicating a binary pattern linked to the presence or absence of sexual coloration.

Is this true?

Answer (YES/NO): NO